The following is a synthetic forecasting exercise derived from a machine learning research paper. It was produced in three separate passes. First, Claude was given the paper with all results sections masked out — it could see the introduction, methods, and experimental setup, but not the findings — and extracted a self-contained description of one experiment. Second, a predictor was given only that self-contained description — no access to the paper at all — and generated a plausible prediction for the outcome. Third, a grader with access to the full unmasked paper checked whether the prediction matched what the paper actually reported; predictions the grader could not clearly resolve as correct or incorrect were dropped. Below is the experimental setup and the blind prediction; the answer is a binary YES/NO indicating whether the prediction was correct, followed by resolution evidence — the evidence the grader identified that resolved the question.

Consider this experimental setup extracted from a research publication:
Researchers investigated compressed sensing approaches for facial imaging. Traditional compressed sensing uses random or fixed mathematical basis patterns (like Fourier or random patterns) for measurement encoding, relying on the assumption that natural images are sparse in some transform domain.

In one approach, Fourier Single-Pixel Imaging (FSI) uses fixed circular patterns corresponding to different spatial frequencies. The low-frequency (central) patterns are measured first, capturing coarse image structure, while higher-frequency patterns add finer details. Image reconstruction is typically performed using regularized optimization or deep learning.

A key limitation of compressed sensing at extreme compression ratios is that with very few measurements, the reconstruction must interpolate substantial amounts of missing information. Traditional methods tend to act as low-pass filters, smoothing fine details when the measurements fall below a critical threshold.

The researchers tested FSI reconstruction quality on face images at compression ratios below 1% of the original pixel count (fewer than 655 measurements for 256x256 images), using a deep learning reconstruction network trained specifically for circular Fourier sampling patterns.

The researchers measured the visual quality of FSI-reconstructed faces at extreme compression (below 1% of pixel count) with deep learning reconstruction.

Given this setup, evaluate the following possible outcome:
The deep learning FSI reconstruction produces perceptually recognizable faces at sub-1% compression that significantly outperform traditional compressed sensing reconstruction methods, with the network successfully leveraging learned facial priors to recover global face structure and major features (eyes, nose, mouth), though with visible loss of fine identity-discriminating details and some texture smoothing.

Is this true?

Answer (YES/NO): NO